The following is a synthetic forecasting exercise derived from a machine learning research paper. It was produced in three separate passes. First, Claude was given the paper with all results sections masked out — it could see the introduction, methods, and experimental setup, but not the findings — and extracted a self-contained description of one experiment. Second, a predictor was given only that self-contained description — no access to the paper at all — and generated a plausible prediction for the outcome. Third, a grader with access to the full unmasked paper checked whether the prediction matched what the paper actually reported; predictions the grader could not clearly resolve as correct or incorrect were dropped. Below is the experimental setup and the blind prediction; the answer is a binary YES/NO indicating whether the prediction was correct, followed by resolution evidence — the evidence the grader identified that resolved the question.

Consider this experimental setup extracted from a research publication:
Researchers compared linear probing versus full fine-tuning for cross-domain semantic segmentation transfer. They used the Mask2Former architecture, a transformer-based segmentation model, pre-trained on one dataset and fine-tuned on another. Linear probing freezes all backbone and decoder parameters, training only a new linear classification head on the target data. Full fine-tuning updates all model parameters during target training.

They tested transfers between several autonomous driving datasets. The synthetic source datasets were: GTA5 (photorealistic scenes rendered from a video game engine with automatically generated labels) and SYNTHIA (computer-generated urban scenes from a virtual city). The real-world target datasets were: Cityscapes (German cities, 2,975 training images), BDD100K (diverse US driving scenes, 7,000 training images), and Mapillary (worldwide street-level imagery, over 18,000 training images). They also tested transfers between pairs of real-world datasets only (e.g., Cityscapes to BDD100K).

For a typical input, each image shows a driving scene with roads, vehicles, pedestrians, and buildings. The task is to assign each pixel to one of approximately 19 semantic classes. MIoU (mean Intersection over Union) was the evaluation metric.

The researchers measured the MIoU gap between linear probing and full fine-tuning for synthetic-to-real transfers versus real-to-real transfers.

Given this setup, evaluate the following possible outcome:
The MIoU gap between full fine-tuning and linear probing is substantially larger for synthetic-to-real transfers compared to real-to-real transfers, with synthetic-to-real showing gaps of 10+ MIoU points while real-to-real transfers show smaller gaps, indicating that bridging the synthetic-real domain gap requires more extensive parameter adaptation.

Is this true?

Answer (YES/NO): YES